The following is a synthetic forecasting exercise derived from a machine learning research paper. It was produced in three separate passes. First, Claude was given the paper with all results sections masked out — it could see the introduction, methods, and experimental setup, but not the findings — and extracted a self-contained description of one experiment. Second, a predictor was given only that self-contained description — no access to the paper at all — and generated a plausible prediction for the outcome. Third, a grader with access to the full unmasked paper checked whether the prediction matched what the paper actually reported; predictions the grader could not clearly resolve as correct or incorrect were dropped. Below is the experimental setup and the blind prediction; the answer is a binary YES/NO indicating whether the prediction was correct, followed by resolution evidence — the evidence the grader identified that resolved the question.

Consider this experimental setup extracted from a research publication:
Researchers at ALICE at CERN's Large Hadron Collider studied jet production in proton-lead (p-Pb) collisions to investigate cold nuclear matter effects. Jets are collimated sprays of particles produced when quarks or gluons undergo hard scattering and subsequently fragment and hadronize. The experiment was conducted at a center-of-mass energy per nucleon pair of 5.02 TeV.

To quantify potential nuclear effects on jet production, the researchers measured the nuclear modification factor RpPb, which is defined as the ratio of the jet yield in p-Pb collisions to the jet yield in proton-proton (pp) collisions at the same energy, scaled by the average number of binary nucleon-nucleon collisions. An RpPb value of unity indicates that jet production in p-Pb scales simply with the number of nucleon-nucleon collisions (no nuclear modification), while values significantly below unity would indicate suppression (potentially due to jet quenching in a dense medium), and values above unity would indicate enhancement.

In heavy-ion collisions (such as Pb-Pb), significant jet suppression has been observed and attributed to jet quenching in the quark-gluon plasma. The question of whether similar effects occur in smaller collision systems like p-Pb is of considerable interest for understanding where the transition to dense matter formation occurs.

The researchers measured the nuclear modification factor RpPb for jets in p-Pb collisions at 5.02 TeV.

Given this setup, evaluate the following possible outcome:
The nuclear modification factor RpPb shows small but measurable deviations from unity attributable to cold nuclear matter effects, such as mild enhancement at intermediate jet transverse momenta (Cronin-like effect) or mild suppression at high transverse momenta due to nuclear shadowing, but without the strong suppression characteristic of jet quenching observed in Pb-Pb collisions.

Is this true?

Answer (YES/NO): NO